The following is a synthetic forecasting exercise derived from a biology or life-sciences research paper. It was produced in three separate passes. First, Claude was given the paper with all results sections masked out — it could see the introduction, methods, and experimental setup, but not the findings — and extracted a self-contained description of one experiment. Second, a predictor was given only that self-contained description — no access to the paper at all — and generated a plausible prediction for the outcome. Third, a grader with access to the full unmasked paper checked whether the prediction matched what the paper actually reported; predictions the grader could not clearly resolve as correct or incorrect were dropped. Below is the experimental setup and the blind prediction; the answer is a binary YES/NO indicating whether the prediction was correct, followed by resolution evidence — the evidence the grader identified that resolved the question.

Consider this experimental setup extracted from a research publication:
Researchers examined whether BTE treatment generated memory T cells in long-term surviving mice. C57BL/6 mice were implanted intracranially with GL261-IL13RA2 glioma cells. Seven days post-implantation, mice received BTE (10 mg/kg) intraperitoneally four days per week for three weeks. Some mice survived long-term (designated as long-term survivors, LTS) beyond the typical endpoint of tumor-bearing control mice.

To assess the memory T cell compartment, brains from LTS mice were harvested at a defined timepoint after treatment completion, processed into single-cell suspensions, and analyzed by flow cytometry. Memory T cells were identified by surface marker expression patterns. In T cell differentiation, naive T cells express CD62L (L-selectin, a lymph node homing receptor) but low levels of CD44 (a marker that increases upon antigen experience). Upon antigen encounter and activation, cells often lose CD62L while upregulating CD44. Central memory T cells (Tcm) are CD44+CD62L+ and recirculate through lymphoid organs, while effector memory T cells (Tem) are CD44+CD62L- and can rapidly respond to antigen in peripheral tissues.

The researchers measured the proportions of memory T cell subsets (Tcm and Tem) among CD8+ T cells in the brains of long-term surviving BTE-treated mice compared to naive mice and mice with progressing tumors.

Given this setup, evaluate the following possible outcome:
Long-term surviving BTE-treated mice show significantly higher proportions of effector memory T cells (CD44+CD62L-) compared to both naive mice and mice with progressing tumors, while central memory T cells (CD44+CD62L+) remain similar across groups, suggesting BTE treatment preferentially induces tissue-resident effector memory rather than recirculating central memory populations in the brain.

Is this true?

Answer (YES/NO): NO